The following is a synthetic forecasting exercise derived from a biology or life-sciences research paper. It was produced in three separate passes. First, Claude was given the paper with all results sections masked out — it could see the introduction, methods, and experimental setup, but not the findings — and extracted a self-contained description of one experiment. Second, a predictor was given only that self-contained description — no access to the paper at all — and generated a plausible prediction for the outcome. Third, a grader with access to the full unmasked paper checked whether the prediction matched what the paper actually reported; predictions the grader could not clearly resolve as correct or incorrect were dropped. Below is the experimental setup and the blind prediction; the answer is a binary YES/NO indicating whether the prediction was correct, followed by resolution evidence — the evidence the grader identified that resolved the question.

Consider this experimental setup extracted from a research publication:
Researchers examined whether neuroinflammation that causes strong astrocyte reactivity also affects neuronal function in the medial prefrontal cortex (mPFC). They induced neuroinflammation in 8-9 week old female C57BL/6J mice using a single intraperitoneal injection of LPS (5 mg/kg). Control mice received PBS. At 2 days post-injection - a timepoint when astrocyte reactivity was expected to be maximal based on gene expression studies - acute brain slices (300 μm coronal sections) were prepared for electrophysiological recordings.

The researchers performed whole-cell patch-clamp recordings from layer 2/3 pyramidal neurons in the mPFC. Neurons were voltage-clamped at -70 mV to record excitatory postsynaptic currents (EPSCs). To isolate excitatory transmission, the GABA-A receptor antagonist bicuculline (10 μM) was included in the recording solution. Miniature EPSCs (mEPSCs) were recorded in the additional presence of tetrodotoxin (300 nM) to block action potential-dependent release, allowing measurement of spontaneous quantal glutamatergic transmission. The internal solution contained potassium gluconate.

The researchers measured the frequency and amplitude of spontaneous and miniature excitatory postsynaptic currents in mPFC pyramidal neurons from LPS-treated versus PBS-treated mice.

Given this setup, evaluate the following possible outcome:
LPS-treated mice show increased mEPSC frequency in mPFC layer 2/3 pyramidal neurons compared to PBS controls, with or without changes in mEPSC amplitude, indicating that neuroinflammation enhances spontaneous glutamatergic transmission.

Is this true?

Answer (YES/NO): YES